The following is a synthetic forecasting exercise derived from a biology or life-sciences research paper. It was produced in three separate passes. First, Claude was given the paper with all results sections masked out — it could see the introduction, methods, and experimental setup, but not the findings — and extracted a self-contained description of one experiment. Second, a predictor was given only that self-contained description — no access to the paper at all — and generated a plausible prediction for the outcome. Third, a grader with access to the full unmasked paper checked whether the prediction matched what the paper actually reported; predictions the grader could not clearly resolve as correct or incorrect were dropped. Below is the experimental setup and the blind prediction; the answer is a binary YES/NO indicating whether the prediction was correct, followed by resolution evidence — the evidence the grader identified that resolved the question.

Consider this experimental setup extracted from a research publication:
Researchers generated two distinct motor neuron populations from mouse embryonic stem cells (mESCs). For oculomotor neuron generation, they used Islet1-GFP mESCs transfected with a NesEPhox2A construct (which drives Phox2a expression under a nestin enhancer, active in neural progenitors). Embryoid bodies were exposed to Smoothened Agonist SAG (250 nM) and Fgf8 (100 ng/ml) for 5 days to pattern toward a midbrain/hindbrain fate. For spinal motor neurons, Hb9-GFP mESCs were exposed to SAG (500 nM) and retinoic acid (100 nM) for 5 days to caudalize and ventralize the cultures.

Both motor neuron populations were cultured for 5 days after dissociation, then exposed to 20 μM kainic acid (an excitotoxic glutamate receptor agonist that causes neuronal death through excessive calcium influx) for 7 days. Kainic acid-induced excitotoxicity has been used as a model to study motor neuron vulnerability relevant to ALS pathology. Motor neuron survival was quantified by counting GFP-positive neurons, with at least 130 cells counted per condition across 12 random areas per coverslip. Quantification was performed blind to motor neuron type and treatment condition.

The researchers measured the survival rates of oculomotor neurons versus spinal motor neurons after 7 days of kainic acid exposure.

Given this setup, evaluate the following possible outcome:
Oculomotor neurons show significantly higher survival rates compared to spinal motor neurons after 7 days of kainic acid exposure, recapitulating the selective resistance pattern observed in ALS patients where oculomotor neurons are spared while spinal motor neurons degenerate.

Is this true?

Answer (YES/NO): YES